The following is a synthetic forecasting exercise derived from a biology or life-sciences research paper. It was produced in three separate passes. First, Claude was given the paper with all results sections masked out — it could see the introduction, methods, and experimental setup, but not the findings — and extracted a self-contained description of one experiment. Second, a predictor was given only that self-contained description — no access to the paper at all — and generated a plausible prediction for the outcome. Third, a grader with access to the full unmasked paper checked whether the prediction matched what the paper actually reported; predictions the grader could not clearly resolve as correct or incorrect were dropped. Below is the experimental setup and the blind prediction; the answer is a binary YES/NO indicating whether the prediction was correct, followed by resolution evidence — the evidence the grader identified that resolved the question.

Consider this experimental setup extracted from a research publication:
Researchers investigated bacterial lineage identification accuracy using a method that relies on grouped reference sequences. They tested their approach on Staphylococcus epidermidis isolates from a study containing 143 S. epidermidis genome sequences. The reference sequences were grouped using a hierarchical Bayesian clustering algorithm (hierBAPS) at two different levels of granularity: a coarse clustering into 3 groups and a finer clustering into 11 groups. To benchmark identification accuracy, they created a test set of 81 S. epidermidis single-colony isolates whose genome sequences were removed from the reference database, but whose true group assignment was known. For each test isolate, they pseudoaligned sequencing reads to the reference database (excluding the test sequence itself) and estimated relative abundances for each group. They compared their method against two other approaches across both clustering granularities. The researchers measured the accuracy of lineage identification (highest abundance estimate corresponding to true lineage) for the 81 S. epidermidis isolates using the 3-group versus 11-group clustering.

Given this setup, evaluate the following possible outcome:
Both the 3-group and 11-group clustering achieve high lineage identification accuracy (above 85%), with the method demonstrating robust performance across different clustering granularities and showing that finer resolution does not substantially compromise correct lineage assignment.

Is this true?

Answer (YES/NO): NO